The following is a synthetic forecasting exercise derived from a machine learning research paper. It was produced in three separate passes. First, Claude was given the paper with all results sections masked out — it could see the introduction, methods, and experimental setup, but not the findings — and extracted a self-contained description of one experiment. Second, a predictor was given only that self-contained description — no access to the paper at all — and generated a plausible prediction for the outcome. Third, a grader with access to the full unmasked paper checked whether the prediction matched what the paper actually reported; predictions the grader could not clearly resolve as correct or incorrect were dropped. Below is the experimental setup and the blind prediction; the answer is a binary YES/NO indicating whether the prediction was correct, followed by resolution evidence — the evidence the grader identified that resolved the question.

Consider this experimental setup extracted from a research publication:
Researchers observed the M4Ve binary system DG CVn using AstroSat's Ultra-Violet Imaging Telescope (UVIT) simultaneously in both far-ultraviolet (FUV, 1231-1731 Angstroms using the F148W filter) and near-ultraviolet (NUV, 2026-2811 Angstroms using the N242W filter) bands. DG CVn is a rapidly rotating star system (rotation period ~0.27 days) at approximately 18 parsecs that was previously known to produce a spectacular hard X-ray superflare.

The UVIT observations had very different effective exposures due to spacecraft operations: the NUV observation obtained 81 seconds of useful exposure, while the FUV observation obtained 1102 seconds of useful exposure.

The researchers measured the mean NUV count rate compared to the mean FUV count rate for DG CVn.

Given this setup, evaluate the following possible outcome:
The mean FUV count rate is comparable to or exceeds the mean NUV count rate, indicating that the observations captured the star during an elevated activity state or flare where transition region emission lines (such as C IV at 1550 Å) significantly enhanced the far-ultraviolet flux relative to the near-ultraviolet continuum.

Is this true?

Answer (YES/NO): NO